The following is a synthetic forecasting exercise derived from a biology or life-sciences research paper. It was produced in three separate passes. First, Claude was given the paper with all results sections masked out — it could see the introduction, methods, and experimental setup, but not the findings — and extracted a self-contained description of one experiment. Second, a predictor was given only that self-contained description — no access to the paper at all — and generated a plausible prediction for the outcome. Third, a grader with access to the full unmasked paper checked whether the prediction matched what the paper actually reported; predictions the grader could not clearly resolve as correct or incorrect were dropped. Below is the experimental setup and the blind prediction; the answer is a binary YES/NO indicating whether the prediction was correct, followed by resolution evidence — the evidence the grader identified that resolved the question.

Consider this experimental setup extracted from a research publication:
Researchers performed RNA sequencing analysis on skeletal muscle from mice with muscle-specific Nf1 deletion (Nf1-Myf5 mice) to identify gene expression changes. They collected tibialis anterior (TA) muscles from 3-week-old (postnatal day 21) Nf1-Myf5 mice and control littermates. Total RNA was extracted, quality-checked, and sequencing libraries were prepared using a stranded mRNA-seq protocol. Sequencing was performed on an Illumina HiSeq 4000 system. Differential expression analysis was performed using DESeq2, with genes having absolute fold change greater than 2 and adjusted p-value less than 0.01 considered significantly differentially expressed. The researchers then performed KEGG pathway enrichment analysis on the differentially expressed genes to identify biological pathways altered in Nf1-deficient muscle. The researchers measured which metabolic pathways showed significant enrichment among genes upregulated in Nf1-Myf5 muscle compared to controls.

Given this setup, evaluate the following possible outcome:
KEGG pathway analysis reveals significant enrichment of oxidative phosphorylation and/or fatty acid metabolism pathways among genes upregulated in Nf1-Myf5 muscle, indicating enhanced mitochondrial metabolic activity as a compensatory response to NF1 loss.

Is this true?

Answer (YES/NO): YES